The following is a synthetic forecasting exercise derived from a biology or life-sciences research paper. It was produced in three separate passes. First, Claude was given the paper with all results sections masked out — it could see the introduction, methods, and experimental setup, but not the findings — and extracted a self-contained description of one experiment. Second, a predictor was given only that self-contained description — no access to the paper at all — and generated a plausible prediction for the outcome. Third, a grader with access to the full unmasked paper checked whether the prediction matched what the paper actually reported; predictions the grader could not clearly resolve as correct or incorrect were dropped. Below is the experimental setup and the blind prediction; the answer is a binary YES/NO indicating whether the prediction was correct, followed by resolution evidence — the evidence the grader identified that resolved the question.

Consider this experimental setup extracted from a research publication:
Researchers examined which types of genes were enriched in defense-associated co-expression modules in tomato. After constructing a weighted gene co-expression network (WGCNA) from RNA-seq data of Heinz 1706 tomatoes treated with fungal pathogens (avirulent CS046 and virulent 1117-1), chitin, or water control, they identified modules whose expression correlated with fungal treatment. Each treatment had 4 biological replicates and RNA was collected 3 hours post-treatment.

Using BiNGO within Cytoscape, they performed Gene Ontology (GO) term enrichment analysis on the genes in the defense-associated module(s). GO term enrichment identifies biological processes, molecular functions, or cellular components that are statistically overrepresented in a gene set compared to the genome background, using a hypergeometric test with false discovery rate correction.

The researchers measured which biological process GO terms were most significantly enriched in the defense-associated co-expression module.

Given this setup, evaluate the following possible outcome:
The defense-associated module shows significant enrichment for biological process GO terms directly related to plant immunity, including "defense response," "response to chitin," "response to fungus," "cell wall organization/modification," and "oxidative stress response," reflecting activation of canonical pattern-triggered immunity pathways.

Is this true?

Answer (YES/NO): NO